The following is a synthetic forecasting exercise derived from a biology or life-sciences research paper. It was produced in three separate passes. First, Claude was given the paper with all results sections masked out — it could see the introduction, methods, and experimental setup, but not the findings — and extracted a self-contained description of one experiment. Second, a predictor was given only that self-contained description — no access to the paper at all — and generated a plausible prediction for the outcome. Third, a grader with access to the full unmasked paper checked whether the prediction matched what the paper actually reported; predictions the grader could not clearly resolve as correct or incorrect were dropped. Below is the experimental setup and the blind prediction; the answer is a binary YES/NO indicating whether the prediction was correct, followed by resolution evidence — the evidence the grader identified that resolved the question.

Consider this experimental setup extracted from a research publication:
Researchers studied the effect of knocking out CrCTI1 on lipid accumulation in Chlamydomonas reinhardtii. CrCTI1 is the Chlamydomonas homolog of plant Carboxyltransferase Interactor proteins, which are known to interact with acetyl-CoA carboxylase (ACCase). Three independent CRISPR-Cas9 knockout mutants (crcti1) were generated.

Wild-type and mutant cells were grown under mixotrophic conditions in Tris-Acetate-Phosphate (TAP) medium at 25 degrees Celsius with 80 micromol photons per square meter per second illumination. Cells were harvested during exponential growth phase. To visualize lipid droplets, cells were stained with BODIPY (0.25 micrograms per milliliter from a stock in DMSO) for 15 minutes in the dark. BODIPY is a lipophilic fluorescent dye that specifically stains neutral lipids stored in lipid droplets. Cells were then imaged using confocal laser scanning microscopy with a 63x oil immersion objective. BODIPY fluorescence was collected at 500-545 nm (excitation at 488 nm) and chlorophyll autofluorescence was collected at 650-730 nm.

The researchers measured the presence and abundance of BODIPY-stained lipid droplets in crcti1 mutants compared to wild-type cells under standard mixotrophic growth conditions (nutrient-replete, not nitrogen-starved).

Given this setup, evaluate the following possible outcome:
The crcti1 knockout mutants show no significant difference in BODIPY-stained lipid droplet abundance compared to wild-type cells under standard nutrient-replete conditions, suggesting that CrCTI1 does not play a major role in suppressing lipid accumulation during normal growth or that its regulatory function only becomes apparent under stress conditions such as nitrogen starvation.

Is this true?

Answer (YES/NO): NO